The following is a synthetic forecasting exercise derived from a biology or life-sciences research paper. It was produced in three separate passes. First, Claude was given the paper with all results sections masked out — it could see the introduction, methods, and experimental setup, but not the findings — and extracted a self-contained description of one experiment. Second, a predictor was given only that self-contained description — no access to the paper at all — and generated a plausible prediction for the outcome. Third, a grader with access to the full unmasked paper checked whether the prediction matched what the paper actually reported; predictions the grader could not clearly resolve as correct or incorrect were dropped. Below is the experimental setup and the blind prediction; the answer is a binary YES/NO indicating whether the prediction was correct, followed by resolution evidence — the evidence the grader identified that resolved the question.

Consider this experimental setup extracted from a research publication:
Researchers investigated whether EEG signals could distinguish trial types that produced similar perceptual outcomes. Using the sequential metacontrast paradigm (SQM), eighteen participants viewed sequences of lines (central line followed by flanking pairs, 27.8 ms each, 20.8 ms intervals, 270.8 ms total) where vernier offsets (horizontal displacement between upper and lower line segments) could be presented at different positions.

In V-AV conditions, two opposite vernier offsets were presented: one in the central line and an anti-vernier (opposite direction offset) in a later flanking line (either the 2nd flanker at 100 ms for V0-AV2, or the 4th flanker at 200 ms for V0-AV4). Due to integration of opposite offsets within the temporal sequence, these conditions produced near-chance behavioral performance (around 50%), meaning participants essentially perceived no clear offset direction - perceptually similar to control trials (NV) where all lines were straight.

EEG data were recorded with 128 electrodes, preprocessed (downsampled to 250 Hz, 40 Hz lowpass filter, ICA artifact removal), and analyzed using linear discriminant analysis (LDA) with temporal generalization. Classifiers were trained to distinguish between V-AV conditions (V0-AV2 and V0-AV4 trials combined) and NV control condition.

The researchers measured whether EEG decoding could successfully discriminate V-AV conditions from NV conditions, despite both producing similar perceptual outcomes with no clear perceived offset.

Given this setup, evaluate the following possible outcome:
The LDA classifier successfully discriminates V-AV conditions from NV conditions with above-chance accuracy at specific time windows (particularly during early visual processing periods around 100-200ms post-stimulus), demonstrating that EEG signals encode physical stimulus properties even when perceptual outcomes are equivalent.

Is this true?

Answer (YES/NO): YES